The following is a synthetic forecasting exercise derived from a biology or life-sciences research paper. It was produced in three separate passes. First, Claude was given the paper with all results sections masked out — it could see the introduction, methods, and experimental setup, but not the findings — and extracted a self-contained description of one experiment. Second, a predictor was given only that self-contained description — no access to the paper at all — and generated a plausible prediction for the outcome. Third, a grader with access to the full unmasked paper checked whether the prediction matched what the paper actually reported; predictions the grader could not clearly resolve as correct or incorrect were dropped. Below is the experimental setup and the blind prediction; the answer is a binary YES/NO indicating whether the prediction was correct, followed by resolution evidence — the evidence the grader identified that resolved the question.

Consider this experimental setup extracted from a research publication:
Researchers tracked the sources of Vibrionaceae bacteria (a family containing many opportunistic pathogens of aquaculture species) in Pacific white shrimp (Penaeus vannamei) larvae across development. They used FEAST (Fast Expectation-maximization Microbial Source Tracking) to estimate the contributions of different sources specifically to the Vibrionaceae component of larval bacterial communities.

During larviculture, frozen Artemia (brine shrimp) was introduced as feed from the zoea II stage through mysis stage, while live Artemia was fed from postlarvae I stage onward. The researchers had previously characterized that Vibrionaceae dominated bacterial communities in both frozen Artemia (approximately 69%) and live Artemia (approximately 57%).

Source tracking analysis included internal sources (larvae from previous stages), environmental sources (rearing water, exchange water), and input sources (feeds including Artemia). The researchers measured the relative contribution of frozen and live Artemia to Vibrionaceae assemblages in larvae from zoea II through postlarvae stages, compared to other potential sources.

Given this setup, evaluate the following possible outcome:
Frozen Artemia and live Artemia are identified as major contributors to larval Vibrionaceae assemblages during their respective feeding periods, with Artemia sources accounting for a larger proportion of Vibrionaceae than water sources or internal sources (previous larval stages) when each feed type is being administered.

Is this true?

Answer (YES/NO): NO